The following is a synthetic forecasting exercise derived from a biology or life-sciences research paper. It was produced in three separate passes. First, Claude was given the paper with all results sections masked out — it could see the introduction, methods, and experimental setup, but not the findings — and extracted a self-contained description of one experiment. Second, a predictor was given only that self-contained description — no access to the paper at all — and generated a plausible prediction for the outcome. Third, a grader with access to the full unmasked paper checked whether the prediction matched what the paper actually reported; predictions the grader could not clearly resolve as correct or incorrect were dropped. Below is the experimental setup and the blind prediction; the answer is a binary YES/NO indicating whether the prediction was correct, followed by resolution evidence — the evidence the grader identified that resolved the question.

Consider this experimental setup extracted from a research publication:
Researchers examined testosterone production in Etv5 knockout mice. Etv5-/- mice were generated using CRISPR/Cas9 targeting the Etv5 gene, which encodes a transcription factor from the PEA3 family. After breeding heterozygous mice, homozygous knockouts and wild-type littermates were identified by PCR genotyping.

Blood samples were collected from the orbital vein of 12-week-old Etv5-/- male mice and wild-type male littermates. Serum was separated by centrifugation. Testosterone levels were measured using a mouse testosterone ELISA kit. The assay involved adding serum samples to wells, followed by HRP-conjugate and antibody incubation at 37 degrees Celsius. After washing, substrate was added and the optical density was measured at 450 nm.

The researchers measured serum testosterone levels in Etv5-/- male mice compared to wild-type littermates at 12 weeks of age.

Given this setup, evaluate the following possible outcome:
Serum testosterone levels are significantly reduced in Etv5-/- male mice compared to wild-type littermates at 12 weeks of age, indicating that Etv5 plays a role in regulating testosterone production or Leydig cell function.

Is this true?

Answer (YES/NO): YES